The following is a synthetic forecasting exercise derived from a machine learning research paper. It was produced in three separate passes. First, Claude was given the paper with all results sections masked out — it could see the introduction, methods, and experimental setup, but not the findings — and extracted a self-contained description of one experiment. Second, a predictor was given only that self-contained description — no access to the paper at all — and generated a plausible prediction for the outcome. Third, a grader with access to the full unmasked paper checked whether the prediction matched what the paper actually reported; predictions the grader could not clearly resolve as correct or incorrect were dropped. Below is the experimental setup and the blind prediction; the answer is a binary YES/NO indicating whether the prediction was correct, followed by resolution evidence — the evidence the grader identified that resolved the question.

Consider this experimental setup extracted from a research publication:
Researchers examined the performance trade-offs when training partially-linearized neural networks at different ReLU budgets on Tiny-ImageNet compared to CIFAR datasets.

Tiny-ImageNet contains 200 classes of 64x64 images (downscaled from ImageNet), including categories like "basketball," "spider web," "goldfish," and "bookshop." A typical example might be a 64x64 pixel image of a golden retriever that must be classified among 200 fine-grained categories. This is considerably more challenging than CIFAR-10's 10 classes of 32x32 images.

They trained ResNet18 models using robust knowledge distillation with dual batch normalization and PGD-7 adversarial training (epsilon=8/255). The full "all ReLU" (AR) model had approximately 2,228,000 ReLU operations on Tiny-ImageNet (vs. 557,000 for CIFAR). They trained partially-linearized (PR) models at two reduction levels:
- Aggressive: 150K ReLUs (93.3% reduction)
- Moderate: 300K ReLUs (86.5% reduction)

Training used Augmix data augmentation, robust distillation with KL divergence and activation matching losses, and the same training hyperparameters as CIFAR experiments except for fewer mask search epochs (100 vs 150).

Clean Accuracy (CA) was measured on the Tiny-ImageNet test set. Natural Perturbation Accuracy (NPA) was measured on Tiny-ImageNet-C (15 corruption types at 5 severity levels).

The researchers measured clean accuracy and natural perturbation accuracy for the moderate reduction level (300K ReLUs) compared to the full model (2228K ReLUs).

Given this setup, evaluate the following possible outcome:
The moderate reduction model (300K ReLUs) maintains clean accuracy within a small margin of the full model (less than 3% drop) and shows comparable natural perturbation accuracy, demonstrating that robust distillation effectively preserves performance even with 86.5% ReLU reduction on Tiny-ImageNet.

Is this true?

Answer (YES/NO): YES